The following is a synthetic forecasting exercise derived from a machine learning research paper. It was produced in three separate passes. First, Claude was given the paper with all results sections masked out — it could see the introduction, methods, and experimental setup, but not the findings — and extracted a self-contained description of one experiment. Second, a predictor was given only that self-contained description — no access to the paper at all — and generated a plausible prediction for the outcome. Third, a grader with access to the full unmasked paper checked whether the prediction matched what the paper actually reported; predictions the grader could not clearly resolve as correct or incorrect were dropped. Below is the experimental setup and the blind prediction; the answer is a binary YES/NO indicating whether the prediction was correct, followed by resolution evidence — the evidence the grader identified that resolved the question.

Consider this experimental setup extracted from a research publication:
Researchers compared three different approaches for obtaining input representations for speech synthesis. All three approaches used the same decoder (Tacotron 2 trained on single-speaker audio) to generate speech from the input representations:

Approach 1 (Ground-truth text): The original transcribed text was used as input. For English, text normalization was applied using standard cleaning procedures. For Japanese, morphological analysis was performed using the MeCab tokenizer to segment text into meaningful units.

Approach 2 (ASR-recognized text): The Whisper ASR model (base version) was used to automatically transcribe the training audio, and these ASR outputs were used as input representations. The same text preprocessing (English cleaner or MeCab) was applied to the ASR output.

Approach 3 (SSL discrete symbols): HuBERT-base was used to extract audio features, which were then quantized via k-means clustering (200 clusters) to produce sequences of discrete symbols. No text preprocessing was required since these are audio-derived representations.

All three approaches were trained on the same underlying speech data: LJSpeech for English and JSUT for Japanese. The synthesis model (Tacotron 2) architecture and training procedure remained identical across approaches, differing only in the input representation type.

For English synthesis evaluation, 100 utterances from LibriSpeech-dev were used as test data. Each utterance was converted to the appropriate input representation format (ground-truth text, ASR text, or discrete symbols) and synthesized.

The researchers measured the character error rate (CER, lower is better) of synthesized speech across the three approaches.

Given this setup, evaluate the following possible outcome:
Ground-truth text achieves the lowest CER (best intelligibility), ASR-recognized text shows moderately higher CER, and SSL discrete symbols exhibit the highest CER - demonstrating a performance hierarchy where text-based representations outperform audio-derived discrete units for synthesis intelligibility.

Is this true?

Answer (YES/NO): YES